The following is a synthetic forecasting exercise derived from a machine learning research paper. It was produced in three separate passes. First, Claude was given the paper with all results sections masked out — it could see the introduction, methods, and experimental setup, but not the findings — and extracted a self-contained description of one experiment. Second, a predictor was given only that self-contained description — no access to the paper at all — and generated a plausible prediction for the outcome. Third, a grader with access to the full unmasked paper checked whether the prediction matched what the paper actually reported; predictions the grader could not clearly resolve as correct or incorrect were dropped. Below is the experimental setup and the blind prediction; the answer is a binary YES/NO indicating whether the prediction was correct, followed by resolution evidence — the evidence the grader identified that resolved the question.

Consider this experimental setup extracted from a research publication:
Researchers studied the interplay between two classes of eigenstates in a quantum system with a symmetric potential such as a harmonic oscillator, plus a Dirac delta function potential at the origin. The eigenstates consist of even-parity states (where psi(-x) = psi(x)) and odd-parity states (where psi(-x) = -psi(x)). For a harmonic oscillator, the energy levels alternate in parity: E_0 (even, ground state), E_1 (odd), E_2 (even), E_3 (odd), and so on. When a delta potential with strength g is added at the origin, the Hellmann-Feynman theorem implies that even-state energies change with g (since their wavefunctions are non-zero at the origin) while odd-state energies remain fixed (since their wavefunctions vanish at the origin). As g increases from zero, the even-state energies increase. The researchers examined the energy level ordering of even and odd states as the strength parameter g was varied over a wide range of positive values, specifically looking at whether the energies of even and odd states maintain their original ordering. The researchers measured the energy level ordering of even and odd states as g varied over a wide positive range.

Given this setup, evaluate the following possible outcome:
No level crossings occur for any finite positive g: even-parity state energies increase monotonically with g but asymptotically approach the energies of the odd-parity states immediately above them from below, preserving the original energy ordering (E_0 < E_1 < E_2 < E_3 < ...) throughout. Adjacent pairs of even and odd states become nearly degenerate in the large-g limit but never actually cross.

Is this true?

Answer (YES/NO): YES